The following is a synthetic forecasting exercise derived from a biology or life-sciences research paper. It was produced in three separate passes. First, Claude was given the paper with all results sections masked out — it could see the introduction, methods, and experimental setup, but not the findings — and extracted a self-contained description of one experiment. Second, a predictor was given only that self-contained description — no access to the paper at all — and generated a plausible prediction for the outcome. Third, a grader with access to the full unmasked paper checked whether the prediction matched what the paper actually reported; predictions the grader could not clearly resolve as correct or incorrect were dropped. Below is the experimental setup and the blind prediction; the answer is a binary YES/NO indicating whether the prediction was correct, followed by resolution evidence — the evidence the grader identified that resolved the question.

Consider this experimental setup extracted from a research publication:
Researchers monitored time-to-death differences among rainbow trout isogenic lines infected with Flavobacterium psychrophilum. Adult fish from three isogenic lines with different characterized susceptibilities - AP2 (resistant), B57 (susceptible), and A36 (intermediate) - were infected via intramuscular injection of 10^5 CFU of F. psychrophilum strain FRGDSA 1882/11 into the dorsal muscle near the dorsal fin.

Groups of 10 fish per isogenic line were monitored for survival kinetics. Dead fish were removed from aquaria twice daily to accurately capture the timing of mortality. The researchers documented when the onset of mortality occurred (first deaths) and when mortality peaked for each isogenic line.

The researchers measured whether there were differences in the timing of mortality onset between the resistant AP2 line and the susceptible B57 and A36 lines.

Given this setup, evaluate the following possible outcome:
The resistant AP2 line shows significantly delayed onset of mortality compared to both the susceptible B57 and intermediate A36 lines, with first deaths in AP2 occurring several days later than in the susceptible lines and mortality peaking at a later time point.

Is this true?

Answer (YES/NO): YES